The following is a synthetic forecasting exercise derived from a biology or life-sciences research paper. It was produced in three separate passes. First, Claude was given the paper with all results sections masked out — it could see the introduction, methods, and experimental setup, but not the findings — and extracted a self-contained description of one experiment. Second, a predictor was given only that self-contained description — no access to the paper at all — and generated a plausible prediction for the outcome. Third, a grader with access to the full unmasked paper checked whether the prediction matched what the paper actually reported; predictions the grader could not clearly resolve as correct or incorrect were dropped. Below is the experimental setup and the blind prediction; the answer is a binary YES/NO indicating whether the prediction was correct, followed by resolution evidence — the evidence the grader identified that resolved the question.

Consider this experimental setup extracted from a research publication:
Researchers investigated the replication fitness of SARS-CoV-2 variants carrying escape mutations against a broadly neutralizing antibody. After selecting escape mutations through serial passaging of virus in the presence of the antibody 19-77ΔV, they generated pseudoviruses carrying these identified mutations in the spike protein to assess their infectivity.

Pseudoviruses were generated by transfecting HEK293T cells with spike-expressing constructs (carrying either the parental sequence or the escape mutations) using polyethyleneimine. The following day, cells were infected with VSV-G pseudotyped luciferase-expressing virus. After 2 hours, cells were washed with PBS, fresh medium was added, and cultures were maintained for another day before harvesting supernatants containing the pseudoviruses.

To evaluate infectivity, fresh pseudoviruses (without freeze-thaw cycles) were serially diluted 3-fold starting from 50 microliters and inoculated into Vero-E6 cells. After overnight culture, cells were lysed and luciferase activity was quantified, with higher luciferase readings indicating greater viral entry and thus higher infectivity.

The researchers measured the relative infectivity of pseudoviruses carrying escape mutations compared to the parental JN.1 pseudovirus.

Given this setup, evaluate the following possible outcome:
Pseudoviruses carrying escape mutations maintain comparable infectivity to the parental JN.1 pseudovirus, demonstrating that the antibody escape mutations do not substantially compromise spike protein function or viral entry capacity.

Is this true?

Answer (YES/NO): NO